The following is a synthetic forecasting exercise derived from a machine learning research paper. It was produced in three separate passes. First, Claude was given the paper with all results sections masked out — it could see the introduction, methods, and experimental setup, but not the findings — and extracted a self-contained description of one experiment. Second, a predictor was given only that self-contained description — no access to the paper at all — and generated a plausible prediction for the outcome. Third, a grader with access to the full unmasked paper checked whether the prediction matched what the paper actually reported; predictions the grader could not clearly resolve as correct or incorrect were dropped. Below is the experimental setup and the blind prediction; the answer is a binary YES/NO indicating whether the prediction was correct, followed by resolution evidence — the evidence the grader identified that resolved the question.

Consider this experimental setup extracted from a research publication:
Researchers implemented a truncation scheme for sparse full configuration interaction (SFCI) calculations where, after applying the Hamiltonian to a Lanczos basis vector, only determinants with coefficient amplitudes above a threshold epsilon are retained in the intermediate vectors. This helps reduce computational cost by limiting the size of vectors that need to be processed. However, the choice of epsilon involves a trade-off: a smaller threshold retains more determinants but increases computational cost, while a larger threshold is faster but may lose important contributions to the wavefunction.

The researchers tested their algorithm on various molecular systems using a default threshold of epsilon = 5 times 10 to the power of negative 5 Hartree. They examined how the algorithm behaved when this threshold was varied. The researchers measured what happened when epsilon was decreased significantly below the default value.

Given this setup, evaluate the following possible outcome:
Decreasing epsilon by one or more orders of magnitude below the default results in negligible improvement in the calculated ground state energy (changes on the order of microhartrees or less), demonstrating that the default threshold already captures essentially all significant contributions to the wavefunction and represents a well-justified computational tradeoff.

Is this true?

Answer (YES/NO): NO